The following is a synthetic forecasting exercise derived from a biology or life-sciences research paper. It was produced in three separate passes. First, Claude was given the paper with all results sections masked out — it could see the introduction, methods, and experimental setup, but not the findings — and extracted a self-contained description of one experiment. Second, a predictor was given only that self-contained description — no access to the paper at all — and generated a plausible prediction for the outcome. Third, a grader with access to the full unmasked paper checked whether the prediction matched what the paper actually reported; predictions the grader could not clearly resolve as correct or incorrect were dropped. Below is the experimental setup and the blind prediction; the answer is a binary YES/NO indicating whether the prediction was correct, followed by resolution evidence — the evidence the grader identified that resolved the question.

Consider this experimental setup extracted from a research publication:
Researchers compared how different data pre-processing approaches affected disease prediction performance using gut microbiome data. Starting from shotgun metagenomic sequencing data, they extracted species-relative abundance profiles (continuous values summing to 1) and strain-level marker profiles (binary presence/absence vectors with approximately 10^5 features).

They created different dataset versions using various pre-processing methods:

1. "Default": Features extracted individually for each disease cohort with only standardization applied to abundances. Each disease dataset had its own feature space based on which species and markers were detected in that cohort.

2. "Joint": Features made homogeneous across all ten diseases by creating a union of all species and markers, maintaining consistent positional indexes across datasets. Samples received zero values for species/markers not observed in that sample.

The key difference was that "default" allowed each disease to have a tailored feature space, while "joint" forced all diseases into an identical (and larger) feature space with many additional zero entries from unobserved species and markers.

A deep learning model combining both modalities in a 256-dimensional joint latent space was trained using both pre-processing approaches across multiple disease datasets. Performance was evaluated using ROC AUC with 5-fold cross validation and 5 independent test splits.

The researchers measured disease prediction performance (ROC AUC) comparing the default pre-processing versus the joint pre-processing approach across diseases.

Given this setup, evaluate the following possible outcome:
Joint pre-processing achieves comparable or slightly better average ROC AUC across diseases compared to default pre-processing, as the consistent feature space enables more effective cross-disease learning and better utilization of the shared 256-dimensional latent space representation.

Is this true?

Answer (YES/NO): NO